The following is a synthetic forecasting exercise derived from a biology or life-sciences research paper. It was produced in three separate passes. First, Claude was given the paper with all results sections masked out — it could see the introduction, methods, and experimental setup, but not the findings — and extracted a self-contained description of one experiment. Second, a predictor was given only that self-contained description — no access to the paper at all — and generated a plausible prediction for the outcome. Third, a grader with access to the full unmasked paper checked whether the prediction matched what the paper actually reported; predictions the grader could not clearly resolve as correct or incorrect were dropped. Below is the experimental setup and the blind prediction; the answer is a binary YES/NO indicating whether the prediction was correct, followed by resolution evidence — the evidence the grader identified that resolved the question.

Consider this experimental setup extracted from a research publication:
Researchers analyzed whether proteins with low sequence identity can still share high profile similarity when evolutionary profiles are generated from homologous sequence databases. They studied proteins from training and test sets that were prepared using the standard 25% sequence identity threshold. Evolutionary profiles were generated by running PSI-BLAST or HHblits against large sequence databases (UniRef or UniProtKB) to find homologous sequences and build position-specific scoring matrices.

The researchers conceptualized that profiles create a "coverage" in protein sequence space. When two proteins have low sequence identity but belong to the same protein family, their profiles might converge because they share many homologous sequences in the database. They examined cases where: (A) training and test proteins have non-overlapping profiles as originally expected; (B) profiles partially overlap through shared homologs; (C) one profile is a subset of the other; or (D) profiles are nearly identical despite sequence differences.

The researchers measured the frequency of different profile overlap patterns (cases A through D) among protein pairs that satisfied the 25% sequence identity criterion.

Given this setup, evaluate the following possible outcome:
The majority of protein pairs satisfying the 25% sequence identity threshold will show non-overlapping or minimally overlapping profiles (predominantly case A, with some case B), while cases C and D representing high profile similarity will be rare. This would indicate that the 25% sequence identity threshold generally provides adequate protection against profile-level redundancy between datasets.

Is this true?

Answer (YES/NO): NO